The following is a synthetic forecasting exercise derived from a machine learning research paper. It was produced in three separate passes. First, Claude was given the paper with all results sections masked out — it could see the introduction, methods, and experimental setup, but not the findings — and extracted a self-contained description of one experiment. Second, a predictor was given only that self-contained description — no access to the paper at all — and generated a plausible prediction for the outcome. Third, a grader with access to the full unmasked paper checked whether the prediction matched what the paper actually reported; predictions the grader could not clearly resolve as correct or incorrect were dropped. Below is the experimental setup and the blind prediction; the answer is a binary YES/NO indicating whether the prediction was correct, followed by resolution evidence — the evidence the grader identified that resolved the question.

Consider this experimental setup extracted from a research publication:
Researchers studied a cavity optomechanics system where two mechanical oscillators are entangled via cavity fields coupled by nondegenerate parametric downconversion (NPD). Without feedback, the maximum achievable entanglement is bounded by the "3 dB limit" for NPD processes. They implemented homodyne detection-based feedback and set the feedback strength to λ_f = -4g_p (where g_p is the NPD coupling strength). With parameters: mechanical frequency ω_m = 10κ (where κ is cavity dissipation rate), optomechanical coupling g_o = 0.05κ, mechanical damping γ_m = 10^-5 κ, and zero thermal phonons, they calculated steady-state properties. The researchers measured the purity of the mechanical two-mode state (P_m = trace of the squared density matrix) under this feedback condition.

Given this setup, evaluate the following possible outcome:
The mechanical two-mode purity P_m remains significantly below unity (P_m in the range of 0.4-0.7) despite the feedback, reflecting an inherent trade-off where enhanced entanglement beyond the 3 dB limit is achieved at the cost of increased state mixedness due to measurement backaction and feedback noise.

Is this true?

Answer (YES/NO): NO